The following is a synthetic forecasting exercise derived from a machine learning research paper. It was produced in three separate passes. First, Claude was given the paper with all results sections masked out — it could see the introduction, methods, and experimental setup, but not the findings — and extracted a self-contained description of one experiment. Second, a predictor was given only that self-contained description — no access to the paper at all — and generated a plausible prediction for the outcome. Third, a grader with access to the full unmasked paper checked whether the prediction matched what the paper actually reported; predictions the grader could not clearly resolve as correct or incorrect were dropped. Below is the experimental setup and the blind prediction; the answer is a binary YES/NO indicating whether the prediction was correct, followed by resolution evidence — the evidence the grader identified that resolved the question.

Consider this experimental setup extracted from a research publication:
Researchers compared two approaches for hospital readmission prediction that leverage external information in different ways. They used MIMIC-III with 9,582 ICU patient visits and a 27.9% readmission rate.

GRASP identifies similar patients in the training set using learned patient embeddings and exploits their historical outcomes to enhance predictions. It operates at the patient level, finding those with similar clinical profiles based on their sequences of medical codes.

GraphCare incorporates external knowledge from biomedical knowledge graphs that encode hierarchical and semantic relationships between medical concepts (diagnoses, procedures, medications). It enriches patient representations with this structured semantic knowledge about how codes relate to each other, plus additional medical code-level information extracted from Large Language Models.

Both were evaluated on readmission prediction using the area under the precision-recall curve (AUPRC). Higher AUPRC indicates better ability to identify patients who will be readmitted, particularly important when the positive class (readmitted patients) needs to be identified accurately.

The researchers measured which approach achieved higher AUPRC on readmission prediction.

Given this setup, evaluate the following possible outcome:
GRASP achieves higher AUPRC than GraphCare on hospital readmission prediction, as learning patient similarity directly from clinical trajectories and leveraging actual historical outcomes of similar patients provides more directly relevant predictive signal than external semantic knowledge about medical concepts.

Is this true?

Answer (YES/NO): NO